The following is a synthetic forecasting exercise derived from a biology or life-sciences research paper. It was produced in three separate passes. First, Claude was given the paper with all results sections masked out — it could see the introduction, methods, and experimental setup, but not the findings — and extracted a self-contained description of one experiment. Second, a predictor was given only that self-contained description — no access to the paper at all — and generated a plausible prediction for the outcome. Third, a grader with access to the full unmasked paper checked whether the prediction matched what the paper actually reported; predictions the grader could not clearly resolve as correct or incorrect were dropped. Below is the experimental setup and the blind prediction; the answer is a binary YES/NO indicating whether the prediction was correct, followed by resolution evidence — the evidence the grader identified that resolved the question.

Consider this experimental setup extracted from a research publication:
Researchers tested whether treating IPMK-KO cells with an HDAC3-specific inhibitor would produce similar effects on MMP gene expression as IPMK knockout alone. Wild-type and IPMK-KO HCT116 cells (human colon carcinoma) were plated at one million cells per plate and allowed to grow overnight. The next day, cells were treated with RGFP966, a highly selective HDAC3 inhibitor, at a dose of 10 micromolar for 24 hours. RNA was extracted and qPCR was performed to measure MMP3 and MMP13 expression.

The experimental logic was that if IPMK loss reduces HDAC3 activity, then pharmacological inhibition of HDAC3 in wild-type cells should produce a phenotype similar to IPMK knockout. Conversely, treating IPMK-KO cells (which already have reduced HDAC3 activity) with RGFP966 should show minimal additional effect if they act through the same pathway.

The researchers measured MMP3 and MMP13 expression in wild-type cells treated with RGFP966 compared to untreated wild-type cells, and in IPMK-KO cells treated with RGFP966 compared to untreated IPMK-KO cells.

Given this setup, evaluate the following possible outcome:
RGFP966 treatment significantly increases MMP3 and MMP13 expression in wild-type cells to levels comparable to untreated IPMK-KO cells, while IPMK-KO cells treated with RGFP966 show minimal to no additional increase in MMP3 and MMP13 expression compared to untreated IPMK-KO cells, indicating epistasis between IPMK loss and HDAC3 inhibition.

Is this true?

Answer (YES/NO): YES